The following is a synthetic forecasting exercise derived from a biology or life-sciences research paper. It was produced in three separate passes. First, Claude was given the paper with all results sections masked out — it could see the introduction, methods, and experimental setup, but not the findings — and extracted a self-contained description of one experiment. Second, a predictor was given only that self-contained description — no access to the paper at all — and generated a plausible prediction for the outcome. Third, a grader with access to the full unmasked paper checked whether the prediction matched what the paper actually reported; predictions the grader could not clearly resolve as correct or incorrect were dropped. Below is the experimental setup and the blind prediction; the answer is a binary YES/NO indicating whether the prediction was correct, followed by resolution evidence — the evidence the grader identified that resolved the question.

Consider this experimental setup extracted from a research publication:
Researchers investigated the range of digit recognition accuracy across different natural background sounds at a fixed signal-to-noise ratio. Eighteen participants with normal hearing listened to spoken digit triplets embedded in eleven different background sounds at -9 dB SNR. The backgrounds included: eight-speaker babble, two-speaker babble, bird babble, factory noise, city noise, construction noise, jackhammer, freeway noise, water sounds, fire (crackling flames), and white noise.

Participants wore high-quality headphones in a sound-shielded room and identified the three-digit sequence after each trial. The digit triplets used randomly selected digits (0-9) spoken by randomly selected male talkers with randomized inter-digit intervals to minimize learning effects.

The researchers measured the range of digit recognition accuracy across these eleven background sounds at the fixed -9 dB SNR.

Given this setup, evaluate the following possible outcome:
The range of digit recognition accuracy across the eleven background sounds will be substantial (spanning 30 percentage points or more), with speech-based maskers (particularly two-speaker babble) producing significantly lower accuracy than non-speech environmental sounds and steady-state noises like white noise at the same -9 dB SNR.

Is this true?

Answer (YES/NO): NO